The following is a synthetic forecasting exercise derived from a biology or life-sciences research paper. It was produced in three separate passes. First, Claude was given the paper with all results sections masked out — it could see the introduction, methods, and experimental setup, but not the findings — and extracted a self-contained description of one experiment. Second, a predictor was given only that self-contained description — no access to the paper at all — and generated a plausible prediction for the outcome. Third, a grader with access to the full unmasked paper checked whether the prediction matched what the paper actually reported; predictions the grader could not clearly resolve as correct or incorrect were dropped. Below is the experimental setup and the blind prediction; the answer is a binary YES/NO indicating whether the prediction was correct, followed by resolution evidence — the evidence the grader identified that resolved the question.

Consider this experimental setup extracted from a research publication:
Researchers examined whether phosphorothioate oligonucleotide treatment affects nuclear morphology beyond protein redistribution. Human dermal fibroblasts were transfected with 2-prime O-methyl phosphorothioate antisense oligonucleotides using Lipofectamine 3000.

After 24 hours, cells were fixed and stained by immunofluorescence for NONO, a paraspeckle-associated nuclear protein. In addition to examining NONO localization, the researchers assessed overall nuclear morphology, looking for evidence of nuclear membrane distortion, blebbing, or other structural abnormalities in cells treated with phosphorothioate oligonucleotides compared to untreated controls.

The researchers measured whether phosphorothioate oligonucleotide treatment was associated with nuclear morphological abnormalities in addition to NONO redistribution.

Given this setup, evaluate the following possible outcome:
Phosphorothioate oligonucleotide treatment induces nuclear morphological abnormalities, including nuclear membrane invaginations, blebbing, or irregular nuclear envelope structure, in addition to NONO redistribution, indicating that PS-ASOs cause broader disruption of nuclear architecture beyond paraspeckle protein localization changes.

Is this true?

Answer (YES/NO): YES